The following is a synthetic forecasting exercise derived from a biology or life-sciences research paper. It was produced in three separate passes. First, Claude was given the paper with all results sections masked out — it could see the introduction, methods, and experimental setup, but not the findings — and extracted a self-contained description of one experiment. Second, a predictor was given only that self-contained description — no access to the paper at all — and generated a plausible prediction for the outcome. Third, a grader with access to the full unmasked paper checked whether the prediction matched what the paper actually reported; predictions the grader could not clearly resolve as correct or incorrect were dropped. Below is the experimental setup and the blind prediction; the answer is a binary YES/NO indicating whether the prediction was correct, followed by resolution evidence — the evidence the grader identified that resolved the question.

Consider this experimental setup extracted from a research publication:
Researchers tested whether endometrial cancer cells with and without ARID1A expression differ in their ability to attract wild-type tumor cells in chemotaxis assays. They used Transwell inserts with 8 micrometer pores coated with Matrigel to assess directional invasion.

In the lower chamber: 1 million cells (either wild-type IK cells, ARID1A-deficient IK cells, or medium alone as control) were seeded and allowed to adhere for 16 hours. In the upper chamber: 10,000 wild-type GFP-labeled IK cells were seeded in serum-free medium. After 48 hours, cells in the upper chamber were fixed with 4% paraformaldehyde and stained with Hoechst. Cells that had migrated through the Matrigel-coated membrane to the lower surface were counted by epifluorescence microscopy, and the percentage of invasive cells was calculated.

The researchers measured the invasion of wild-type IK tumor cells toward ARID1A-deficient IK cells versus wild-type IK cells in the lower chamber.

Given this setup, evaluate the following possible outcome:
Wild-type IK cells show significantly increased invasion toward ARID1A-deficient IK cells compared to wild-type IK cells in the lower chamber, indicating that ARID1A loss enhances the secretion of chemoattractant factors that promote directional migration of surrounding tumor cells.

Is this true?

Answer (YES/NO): YES